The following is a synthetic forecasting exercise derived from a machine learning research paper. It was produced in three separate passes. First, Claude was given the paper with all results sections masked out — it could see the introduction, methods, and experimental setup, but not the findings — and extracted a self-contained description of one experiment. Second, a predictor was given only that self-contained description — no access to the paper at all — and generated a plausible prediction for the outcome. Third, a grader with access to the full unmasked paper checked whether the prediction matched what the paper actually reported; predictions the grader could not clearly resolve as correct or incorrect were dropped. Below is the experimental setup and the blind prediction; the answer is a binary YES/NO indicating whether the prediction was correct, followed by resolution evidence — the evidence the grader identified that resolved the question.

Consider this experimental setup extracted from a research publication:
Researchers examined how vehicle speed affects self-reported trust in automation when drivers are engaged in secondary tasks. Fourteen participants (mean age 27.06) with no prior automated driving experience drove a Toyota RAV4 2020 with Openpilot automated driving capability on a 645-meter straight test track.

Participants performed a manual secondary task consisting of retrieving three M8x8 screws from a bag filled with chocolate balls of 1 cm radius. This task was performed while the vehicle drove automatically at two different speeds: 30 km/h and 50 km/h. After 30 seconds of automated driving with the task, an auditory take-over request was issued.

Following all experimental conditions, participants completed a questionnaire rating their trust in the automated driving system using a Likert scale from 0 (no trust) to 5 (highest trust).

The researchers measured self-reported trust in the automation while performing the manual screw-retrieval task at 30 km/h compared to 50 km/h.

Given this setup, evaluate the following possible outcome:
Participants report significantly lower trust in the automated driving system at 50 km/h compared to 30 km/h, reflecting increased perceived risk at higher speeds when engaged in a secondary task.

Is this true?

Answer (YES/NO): NO